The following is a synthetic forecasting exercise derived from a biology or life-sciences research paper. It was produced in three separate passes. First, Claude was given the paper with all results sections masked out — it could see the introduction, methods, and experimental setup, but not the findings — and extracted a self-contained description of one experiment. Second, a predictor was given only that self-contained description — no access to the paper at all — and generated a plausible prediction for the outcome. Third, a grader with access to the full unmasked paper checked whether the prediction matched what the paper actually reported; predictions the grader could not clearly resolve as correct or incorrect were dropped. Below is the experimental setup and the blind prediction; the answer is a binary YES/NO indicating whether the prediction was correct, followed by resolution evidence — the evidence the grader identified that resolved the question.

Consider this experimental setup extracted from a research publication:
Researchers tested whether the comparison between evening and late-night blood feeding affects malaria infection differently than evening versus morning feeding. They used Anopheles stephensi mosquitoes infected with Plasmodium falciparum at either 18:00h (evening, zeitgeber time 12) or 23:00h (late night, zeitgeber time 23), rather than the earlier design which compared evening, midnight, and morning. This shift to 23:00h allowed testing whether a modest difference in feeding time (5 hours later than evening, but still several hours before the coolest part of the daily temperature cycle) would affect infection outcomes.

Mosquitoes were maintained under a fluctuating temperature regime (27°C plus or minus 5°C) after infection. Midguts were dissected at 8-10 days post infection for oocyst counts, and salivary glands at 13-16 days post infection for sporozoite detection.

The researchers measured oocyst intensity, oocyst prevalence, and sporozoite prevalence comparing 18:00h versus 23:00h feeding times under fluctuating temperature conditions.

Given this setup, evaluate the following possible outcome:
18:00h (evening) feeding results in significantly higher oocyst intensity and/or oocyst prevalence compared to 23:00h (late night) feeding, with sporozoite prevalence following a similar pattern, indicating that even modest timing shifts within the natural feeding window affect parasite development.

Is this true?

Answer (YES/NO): NO